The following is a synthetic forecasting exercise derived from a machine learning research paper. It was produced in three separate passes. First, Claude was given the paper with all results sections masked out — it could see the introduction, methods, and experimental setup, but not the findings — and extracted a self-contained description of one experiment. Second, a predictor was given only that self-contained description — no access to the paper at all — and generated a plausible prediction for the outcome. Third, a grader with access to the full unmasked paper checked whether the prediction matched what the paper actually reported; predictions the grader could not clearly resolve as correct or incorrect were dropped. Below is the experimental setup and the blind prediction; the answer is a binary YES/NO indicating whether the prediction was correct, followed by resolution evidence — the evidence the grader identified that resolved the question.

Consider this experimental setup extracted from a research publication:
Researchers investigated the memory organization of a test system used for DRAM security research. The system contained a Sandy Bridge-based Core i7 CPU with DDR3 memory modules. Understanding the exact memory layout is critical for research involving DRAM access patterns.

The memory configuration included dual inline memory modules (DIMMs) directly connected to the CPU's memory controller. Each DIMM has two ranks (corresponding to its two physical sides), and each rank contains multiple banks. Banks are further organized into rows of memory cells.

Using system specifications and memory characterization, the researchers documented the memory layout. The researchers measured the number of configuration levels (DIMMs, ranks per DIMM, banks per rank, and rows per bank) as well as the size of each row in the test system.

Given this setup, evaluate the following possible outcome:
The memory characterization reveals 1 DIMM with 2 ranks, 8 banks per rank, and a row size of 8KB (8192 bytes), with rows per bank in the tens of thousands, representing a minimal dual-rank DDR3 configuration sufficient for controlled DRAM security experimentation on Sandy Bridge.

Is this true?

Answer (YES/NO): NO